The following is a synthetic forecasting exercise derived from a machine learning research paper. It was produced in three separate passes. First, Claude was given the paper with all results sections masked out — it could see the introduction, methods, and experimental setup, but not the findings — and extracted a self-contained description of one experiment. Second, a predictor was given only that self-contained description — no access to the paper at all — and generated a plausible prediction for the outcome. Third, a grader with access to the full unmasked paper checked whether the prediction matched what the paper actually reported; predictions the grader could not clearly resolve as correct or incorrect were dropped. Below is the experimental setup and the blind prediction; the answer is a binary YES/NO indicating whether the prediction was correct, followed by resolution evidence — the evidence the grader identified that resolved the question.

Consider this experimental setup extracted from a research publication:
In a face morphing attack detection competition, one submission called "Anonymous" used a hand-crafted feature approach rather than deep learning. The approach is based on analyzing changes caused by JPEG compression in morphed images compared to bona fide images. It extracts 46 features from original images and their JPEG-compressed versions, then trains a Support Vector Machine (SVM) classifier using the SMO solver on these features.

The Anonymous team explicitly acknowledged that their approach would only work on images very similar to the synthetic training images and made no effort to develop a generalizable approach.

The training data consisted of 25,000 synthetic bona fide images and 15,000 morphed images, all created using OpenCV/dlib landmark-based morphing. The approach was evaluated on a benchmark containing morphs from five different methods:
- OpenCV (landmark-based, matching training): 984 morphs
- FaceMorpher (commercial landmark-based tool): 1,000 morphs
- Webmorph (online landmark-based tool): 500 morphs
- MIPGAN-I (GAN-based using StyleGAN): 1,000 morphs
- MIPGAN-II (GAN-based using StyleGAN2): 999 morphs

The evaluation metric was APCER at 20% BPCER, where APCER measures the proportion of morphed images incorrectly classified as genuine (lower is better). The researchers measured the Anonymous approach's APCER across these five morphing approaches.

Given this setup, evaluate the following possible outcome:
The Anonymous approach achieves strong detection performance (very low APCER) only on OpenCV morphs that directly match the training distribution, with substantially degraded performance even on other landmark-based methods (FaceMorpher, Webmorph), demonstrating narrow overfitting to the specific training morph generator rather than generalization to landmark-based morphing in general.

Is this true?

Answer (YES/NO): NO